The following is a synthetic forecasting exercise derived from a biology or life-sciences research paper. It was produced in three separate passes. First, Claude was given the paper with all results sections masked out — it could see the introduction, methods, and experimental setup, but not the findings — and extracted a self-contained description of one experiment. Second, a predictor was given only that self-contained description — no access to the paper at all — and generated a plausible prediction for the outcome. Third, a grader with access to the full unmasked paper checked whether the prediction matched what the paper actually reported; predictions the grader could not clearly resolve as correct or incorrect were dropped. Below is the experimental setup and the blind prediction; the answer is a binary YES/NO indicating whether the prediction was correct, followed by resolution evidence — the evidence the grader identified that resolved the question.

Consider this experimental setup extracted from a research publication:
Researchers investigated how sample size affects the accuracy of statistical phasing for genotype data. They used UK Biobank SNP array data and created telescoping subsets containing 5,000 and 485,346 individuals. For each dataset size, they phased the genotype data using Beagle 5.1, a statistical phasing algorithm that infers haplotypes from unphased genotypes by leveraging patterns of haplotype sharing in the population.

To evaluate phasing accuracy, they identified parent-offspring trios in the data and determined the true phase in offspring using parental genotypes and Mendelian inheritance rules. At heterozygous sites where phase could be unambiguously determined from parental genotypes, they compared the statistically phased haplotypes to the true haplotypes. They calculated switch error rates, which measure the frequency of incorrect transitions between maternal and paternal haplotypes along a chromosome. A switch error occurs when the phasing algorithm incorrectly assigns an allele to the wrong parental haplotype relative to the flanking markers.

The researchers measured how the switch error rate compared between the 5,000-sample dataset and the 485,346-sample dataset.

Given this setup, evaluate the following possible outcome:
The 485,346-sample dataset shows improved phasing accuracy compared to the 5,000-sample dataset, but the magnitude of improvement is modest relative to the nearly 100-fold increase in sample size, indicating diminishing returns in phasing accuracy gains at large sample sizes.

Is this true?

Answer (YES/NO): NO